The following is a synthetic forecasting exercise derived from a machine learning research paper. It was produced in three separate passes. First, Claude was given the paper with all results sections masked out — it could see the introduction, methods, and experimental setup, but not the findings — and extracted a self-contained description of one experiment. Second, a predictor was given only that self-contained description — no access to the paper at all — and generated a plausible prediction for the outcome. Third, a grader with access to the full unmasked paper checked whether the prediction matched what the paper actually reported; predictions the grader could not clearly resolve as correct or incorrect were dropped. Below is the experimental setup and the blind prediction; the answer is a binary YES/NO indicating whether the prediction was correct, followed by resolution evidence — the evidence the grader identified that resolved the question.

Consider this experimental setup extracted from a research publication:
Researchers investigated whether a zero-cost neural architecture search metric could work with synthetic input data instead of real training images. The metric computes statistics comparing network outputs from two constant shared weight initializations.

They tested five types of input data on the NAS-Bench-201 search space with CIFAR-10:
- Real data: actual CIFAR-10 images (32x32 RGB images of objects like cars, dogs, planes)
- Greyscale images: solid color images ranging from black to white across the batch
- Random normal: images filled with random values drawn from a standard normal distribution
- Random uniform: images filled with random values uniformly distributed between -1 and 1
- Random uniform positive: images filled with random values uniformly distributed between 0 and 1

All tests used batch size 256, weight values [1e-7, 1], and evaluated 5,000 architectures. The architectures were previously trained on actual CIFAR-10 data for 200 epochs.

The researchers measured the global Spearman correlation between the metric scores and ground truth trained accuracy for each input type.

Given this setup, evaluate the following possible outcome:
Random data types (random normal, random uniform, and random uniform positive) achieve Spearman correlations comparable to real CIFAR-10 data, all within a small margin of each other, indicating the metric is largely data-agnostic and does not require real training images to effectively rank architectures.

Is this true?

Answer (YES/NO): NO